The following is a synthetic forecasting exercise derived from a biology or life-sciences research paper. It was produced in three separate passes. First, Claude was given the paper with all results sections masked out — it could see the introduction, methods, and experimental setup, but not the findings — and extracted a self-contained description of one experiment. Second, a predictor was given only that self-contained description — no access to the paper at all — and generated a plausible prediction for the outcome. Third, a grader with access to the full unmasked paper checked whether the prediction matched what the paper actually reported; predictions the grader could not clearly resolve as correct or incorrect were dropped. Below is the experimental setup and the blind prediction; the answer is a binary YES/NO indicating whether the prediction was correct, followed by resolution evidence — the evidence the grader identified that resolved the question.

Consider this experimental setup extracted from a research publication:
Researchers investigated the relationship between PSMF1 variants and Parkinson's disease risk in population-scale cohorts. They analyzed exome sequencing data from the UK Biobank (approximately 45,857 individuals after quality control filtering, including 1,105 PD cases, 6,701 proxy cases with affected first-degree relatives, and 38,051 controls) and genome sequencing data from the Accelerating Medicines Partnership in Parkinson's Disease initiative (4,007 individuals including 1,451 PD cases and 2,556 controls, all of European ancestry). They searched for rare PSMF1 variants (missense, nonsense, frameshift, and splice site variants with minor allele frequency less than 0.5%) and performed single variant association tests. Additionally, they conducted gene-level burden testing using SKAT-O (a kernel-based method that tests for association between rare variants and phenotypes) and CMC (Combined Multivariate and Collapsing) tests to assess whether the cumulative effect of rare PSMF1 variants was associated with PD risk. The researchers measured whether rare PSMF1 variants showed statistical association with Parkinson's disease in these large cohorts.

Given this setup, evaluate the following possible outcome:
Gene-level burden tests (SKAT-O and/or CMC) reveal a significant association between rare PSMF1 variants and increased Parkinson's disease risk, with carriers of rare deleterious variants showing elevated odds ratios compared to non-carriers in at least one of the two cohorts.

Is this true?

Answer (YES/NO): NO